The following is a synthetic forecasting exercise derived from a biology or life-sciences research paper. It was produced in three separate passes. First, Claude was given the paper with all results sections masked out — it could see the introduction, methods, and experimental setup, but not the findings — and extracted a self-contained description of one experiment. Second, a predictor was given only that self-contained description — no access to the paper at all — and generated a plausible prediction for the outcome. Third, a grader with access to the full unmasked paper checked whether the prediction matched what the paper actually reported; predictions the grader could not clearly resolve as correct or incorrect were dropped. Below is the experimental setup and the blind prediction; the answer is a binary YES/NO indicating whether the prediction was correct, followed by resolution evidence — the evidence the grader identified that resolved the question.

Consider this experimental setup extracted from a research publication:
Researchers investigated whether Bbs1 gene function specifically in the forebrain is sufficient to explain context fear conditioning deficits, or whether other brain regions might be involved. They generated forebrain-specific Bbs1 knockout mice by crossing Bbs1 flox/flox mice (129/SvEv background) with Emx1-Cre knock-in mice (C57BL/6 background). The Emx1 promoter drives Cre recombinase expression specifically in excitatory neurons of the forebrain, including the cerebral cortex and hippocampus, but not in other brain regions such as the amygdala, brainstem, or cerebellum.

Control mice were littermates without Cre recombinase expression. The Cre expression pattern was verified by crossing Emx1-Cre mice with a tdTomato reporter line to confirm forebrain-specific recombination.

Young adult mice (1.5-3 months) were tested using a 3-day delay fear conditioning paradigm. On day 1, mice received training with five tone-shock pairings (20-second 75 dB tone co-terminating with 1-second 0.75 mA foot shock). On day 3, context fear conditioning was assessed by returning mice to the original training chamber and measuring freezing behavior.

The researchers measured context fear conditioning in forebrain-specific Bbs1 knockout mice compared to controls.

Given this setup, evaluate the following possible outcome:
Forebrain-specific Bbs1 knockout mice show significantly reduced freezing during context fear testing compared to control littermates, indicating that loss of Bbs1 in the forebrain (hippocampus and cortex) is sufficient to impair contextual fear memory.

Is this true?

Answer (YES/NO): YES